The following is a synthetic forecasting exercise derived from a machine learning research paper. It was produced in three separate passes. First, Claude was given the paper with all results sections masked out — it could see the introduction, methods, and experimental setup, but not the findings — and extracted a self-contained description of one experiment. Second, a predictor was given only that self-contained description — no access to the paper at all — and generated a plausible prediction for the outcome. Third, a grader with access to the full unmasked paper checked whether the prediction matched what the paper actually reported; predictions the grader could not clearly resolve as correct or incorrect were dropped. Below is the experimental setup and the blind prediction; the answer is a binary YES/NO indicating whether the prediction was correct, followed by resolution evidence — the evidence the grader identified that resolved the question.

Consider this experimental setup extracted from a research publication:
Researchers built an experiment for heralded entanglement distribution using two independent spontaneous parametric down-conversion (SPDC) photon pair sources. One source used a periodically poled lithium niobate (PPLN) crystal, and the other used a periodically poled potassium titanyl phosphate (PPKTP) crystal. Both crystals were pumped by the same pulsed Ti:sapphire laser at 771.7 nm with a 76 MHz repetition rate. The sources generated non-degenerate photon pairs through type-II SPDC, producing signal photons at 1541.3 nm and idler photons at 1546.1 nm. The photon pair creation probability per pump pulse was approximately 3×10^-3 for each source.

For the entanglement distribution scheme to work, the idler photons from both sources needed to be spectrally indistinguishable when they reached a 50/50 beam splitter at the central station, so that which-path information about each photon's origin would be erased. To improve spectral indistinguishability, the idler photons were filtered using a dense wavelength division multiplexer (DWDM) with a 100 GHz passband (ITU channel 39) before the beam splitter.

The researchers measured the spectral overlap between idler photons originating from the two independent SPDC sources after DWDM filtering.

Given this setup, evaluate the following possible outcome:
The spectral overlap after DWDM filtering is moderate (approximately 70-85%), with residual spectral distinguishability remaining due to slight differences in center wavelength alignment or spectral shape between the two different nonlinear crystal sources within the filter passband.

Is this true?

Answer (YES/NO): NO